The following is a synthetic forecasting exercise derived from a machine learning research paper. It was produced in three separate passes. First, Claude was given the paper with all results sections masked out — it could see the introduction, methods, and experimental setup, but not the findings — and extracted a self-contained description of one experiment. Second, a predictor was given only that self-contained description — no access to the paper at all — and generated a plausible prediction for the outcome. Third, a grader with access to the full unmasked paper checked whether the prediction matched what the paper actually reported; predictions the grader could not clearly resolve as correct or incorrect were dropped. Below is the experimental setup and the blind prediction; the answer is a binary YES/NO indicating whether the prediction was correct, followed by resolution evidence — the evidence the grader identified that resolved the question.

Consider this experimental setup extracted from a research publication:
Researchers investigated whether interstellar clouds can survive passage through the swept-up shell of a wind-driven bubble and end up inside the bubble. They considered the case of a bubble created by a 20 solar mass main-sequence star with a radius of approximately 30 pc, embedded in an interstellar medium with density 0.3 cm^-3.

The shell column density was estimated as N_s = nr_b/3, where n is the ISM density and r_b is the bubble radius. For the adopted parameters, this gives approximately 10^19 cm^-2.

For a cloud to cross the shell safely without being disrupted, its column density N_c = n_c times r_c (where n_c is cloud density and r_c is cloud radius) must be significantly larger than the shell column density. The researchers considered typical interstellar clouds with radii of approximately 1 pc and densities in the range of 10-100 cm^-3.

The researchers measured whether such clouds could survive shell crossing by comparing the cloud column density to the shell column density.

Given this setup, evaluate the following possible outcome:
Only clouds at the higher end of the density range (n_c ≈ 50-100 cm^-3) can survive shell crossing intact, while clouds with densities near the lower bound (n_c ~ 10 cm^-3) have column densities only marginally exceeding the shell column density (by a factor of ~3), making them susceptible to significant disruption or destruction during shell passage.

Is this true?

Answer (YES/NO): NO